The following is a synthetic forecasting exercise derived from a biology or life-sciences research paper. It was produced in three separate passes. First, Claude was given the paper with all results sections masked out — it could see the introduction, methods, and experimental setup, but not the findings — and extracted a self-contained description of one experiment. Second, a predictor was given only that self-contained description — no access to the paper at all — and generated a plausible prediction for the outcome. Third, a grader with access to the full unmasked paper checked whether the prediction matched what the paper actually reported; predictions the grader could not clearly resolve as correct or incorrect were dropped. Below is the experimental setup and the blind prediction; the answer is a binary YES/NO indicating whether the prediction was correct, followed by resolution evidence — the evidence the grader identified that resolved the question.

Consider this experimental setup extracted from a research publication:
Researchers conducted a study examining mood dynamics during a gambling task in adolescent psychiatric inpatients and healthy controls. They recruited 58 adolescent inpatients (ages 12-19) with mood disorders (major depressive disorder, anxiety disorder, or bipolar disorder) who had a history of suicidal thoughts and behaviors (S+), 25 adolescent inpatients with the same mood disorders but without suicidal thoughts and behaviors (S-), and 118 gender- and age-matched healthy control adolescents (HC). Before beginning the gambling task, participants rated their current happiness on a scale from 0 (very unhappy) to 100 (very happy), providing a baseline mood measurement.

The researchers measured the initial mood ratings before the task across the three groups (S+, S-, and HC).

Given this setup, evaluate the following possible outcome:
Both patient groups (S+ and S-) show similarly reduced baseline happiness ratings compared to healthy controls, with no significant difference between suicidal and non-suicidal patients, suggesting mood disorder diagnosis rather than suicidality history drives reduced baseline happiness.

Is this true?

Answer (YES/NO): NO